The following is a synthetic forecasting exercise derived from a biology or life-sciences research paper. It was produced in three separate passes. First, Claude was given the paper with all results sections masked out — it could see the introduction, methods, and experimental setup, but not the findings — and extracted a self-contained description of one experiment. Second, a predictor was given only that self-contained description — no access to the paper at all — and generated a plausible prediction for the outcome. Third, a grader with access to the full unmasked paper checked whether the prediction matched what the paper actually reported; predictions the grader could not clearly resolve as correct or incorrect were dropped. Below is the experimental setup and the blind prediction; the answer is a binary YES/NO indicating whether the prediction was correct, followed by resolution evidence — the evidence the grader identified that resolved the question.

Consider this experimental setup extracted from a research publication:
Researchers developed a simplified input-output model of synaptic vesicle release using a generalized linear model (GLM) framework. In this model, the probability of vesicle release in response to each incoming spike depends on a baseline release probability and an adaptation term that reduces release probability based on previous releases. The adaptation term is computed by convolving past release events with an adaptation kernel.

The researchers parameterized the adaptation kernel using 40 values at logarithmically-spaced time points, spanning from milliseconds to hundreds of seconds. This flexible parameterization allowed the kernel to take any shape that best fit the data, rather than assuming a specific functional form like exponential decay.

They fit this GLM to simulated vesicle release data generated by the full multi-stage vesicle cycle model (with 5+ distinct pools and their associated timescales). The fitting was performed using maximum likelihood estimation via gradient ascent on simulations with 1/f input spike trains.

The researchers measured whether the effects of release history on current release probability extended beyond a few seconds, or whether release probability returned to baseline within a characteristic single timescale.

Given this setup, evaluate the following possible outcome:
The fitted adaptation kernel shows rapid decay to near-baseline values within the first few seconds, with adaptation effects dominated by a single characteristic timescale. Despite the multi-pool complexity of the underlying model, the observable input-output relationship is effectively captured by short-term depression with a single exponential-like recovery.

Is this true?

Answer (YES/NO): NO